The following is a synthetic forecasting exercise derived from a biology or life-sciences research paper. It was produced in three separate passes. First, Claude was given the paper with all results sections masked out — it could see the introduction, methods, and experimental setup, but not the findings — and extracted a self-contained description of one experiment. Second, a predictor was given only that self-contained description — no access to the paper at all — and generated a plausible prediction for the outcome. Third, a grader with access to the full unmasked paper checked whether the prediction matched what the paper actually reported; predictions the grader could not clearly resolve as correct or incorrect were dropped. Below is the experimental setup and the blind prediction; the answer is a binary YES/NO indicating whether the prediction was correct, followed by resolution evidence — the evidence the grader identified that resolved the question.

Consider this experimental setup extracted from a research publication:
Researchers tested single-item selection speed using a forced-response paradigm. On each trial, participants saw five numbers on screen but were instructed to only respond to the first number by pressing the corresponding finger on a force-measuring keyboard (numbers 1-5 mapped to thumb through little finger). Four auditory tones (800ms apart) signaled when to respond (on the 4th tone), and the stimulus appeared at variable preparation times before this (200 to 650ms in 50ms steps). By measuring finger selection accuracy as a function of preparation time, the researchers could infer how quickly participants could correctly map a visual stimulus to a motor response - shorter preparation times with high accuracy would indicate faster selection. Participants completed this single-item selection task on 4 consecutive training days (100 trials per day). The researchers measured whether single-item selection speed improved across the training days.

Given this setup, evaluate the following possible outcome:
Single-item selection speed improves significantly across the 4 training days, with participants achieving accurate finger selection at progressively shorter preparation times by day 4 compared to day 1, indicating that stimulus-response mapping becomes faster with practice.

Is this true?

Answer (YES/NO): YES